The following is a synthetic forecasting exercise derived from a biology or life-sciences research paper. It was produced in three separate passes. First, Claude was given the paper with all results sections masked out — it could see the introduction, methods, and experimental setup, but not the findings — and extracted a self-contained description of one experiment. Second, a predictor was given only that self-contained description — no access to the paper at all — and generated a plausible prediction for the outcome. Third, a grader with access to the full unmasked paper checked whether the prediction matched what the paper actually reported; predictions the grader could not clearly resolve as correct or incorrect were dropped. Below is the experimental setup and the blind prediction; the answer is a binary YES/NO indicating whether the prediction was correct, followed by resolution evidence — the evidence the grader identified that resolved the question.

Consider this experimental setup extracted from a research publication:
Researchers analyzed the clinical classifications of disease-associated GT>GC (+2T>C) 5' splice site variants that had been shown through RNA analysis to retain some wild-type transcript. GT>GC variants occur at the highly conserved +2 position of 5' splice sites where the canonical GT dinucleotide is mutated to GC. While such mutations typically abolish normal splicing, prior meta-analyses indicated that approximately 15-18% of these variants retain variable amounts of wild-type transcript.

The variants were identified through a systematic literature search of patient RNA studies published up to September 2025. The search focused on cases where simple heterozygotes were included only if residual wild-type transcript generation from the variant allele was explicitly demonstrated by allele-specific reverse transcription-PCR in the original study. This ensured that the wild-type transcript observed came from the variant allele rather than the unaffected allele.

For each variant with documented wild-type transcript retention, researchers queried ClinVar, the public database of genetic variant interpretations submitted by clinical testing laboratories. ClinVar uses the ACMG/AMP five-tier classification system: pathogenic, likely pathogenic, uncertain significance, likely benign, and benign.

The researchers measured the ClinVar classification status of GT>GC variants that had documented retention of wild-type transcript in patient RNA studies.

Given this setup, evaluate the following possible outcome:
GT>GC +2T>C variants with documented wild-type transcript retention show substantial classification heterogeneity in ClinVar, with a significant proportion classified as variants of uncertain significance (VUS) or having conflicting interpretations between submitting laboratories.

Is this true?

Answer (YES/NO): NO